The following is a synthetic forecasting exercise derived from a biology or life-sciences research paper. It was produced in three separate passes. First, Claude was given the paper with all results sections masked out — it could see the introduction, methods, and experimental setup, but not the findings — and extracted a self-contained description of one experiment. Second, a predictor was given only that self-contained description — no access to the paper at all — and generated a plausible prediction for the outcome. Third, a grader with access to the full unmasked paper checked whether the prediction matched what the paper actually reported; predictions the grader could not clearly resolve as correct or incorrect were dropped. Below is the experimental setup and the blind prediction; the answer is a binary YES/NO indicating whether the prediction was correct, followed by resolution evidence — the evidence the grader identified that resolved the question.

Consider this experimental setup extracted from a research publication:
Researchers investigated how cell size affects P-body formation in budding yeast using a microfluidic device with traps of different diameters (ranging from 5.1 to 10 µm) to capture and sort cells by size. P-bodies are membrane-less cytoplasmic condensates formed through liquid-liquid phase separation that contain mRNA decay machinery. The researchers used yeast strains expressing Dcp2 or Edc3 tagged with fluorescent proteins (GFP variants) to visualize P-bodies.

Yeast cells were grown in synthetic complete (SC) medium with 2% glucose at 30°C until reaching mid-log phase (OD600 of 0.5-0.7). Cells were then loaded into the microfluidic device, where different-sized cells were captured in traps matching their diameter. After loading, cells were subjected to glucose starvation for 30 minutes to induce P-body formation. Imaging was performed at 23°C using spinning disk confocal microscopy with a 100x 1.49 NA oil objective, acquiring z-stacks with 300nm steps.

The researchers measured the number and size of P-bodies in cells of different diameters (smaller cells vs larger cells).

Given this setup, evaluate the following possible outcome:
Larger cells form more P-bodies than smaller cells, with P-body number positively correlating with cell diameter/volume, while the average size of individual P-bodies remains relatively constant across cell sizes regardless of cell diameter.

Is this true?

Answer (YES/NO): NO